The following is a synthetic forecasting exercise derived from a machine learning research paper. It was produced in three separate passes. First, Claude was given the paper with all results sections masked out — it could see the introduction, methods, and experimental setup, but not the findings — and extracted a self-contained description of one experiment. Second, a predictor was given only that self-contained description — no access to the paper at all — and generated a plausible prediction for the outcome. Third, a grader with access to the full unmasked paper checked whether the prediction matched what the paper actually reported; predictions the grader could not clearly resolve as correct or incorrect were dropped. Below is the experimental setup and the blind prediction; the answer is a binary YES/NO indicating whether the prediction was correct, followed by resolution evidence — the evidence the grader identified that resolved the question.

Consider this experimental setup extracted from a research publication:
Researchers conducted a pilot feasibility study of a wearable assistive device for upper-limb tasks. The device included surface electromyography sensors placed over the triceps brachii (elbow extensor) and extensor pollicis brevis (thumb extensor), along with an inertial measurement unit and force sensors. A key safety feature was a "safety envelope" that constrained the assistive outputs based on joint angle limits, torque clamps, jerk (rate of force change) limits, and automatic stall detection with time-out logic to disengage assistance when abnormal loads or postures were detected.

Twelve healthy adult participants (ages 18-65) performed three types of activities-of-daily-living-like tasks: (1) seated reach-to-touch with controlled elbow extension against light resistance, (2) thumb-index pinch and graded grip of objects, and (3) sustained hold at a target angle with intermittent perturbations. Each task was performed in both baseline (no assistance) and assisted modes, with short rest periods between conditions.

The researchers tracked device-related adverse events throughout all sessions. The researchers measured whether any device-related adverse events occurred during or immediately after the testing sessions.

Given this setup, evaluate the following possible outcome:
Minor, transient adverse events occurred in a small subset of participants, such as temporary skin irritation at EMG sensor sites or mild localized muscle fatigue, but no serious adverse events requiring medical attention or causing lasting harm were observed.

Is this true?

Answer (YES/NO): NO